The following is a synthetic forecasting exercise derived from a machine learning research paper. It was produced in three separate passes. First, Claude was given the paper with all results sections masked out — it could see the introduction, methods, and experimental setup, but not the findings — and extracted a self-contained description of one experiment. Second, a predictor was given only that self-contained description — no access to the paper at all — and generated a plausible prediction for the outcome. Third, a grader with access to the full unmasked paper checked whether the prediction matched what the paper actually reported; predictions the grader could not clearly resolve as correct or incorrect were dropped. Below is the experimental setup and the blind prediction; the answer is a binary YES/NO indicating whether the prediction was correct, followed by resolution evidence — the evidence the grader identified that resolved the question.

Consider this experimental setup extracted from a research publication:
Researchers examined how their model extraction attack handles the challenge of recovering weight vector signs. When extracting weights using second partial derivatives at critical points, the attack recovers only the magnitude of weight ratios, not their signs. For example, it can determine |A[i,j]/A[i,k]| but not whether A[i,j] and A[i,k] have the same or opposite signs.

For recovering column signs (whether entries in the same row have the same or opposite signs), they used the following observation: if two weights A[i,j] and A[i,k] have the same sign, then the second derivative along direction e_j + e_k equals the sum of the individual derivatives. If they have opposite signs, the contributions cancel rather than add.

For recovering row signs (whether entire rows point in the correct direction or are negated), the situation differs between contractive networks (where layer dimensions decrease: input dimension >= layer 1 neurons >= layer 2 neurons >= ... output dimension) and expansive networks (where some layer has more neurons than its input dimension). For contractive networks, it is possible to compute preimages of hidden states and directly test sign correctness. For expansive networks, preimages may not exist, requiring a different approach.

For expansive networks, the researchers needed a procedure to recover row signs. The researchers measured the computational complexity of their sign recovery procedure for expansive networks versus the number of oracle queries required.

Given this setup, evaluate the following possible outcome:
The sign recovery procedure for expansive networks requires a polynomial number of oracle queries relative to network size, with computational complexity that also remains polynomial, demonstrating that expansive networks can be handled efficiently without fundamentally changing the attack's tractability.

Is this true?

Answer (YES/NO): NO